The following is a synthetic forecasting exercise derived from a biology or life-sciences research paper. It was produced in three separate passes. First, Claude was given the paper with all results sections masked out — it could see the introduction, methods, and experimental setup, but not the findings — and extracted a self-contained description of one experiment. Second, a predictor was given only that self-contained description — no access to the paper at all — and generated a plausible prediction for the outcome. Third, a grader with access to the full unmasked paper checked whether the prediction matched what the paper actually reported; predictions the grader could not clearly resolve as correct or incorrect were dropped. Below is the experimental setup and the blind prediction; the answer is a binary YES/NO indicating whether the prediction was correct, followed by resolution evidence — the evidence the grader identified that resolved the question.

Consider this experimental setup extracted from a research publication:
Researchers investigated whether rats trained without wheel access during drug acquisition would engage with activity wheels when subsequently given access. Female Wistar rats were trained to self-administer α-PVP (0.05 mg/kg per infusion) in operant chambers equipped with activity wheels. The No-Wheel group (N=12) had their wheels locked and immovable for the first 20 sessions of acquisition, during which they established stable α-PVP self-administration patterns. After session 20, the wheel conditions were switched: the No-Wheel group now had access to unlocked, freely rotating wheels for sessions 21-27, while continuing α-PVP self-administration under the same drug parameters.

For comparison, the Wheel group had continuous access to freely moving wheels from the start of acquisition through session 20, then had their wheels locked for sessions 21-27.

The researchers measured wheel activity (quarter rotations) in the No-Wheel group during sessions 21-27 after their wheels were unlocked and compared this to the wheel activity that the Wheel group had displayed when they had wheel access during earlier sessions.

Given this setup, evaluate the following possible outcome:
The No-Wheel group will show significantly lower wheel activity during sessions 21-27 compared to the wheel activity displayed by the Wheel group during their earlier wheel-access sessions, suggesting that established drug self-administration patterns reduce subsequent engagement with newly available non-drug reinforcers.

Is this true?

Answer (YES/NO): YES